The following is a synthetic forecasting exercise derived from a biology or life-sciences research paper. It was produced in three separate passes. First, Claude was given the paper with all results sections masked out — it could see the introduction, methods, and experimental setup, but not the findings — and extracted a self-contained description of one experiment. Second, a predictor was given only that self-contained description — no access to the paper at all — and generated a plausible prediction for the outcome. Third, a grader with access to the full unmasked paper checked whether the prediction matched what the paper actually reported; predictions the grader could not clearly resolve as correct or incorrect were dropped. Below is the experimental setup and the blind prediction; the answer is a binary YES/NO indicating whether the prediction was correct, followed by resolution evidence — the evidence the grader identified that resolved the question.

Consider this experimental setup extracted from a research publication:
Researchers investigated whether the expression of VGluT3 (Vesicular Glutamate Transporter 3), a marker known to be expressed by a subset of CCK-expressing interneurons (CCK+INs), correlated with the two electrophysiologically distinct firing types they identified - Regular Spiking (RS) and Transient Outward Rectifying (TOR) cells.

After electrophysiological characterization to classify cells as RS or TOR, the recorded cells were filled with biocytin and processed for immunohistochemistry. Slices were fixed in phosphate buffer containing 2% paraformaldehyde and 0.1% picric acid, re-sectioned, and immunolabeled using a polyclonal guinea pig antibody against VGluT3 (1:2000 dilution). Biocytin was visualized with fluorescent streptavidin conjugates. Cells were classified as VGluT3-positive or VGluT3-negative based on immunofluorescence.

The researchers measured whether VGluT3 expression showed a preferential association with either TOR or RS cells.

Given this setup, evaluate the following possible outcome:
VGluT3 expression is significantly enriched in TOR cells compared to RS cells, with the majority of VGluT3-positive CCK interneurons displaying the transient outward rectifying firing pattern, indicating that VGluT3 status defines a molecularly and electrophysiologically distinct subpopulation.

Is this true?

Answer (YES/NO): NO